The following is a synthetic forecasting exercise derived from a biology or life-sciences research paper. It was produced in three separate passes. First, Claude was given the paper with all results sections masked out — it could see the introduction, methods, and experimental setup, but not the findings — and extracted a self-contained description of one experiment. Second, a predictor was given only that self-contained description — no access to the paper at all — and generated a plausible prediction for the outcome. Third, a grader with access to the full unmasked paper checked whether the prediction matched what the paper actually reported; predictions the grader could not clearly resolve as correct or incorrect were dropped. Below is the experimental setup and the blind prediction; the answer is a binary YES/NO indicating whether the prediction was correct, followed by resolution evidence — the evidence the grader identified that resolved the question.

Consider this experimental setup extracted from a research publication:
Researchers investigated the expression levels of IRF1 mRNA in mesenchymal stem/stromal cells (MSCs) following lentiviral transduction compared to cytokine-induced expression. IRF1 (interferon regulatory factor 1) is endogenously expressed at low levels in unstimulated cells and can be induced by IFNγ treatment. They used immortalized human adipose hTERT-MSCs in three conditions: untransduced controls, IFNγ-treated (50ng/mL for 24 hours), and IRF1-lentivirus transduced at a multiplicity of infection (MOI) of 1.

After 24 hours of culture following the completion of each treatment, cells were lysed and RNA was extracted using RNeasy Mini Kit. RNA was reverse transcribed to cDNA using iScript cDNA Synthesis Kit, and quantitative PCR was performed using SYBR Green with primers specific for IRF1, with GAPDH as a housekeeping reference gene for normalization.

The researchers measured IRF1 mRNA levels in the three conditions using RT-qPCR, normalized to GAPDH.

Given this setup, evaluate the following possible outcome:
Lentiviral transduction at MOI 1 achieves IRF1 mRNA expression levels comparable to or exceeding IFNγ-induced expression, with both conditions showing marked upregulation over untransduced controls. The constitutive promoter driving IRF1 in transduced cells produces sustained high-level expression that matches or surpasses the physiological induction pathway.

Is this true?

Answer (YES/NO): NO